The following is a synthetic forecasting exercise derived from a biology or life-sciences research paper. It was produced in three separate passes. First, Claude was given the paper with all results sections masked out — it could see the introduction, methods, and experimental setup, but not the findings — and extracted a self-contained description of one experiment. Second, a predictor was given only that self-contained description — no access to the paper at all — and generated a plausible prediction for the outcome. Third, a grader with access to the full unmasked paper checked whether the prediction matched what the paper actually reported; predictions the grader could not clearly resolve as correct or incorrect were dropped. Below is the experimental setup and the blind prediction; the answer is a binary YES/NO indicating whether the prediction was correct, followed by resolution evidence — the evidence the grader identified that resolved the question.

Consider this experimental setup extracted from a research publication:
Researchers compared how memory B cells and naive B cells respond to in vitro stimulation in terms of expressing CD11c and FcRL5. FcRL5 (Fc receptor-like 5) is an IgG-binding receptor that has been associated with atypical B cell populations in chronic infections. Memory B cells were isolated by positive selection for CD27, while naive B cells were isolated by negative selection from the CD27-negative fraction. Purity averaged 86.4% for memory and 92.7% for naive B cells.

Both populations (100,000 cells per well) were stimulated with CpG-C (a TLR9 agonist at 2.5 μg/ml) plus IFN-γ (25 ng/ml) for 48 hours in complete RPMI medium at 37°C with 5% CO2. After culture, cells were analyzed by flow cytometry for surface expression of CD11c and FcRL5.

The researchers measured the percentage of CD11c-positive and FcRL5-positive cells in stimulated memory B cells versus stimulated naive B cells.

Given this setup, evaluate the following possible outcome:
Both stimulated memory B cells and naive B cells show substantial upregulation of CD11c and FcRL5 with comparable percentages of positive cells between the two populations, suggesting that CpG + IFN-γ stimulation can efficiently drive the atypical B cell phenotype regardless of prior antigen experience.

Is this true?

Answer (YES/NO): NO